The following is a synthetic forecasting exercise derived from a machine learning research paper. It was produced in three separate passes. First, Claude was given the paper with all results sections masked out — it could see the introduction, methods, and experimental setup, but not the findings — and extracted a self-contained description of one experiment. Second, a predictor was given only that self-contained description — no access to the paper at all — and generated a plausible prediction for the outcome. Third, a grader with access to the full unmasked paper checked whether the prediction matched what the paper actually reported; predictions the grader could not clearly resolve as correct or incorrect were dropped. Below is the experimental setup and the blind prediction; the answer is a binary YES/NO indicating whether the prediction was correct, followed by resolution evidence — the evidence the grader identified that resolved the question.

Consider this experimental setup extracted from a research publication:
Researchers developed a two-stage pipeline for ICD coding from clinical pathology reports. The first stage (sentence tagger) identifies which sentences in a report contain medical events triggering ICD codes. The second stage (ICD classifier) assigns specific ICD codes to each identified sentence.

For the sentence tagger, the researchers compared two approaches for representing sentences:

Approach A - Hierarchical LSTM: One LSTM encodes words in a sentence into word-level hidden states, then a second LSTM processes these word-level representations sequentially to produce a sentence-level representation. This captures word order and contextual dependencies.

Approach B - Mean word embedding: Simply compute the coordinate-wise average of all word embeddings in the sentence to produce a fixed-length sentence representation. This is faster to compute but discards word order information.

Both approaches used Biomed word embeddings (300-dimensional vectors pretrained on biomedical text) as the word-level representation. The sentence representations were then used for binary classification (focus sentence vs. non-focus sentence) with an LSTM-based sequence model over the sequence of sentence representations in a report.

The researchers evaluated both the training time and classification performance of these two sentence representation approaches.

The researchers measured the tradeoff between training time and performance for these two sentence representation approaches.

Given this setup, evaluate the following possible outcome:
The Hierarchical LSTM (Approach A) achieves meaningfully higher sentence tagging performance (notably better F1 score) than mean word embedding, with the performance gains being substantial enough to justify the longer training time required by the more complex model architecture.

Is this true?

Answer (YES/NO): NO